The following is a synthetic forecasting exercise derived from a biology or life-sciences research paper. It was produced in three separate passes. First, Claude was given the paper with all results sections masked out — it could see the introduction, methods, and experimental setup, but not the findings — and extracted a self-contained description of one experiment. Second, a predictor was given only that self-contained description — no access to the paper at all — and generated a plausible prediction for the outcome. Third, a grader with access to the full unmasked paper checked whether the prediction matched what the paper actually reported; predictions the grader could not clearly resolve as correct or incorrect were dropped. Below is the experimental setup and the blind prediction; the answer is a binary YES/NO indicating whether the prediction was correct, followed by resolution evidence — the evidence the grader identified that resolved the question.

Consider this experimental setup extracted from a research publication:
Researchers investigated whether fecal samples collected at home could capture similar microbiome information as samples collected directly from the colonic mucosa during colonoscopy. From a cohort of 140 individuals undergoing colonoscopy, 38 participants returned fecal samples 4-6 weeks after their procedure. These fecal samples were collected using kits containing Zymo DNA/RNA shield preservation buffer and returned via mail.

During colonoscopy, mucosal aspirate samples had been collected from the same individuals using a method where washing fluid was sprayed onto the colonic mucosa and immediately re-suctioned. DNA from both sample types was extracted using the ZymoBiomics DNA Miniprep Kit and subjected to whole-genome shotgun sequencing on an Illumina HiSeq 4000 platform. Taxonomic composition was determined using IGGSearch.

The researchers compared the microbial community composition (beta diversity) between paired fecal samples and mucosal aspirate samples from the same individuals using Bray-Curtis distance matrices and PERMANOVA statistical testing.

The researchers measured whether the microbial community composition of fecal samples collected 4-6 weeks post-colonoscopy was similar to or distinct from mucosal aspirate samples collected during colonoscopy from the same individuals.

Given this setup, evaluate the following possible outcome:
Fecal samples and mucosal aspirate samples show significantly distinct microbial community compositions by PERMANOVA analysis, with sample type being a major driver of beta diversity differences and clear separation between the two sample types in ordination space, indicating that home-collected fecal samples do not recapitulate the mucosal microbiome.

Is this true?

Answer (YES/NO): NO